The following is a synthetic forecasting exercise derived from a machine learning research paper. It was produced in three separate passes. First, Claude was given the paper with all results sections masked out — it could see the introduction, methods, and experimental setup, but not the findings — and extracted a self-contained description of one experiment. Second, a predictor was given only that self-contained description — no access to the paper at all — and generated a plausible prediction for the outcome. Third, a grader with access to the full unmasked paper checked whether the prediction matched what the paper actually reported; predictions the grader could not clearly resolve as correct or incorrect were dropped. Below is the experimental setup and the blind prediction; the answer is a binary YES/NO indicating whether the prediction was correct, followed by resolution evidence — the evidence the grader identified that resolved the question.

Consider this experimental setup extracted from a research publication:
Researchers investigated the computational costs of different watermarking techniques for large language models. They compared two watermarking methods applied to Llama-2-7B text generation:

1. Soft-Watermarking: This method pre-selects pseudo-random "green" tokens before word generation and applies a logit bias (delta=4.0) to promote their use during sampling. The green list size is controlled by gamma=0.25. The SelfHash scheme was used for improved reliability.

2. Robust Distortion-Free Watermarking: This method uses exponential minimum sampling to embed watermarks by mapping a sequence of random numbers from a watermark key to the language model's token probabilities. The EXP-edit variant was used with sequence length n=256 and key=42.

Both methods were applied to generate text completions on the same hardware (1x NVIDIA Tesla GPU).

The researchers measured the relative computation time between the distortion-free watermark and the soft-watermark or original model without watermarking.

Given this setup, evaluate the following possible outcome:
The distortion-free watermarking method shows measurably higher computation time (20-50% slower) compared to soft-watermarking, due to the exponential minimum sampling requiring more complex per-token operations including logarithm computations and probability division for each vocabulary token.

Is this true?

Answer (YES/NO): NO